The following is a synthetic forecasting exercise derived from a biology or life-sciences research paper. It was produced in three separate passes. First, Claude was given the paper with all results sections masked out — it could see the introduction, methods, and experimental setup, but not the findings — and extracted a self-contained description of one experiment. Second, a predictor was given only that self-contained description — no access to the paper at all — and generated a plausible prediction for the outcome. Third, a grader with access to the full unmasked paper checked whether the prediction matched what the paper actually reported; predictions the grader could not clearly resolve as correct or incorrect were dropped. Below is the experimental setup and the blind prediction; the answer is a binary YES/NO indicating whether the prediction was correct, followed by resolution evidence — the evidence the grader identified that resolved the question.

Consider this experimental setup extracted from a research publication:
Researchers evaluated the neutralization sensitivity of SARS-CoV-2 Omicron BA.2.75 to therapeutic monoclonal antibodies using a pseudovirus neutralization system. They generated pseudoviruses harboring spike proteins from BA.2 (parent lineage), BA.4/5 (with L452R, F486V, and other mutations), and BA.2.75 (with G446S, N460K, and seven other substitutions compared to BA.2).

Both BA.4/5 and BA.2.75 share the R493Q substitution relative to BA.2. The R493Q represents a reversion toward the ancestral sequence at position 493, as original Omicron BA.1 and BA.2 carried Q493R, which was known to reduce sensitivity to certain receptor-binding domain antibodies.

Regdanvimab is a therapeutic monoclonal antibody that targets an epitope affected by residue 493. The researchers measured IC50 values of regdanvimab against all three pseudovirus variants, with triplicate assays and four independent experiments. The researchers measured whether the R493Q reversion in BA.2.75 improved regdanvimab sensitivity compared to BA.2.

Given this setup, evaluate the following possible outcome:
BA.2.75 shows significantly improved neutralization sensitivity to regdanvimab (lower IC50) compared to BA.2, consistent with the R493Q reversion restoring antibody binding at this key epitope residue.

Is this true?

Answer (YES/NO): YES